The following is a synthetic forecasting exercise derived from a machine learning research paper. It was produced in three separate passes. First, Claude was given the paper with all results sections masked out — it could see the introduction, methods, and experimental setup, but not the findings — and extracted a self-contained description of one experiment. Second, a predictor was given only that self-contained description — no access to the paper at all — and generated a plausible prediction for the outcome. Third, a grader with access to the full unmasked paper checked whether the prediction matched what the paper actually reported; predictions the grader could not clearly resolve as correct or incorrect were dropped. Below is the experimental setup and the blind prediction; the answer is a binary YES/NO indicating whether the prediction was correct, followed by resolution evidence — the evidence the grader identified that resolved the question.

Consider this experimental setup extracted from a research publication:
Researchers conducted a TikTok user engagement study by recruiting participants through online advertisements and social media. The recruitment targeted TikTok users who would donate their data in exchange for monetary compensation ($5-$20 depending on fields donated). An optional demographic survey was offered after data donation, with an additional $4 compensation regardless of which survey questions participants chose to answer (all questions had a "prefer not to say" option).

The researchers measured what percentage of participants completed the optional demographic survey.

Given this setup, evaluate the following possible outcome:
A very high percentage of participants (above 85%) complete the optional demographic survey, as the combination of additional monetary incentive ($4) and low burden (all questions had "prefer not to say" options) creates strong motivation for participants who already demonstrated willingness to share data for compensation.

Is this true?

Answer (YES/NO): YES